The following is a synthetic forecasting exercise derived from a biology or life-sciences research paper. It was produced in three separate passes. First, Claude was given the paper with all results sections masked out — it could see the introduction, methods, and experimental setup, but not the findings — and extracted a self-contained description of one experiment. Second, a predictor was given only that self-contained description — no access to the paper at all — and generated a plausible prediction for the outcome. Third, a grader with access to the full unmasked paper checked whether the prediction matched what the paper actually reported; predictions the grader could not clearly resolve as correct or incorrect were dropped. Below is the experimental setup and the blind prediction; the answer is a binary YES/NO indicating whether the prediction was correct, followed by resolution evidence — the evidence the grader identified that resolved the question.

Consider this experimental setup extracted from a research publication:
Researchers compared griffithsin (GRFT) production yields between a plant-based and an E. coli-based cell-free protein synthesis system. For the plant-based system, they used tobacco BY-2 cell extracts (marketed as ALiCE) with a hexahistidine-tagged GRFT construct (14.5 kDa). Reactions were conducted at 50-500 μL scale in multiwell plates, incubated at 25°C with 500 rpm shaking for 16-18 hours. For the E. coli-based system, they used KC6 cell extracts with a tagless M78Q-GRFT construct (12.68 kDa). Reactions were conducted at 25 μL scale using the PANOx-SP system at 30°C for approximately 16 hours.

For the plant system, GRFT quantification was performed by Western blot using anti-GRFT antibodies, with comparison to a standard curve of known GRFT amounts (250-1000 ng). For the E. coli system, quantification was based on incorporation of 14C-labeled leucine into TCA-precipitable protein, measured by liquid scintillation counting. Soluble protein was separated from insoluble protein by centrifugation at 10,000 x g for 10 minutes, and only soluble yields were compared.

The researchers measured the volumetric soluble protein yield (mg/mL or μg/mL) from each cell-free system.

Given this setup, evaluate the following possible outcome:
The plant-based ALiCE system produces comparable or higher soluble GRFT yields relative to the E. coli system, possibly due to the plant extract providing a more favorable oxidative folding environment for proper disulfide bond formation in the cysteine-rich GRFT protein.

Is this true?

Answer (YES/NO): NO